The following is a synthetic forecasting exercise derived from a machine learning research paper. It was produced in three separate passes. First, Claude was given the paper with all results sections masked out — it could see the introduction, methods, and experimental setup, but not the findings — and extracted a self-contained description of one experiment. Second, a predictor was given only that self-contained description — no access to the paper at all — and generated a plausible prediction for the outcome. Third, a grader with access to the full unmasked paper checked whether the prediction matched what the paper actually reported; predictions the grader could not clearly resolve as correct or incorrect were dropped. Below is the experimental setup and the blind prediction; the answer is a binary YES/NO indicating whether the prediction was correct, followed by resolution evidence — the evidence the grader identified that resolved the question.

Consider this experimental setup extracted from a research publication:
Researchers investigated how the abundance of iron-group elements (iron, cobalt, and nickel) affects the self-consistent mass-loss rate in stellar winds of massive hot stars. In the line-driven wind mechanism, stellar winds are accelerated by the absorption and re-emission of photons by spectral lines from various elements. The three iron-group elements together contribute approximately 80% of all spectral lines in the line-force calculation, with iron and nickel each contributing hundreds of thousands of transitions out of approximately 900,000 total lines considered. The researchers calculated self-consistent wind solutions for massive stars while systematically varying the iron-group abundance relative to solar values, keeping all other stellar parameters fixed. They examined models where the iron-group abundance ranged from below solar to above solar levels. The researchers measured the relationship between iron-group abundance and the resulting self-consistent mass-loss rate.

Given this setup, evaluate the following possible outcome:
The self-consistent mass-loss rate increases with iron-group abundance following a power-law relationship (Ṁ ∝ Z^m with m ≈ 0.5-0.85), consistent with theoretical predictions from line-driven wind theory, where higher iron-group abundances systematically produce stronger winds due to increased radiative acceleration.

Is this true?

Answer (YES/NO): NO